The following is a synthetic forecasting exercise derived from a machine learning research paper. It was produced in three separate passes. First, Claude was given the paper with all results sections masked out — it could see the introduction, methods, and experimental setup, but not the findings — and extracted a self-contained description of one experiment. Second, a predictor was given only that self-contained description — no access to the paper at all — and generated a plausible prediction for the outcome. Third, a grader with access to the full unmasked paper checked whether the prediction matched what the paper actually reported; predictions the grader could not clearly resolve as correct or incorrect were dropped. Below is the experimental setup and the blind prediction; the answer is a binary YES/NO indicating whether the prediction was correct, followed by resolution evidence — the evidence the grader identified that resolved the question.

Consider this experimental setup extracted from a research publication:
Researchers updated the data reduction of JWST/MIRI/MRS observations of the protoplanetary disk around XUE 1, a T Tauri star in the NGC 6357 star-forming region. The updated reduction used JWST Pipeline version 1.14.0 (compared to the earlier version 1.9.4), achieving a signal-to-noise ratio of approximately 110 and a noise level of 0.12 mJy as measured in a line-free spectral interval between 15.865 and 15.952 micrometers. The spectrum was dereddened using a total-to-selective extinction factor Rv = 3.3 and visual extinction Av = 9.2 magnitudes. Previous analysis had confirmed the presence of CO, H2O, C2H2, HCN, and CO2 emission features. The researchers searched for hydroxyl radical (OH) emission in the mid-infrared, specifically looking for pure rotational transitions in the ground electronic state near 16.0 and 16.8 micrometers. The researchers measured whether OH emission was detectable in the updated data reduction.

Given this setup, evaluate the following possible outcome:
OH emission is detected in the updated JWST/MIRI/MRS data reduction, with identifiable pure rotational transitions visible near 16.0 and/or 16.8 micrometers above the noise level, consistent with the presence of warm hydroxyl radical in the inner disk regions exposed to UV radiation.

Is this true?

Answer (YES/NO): YES